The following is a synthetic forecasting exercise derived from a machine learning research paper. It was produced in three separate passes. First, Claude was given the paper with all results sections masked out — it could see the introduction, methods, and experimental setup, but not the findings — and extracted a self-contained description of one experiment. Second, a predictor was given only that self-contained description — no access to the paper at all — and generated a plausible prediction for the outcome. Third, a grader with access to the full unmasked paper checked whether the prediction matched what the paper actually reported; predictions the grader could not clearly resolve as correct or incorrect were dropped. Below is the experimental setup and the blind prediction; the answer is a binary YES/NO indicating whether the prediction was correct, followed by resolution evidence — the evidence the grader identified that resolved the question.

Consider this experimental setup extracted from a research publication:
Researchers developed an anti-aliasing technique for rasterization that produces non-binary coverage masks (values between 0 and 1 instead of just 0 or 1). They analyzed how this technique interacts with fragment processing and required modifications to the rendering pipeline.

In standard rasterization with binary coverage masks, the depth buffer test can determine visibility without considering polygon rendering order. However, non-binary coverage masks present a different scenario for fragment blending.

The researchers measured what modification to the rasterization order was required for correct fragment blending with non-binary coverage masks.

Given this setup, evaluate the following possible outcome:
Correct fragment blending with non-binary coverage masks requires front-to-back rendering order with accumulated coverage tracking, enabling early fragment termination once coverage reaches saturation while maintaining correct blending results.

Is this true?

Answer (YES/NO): YES